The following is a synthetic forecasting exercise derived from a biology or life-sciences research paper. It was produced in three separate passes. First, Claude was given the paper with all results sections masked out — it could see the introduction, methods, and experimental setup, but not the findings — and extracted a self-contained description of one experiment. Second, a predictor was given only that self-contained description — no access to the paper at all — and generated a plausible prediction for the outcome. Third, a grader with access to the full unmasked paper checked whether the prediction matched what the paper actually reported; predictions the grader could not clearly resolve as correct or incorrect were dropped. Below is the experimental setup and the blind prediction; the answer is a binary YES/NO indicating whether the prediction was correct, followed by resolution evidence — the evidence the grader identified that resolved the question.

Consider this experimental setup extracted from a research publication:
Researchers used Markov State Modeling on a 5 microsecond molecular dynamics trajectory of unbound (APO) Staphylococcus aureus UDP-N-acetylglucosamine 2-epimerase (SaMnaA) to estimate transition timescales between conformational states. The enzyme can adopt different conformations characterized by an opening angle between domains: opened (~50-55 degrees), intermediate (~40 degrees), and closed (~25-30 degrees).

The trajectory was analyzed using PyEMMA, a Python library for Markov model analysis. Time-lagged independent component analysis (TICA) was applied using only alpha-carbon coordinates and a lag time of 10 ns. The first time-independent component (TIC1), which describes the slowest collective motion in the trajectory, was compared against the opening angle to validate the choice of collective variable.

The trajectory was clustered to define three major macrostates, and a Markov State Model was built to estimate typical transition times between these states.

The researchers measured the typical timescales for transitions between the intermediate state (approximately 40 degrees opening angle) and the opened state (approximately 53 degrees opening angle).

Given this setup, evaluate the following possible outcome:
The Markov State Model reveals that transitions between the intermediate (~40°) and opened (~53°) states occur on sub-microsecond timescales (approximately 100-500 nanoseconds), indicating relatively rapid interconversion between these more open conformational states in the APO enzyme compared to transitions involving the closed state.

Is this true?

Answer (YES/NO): NO